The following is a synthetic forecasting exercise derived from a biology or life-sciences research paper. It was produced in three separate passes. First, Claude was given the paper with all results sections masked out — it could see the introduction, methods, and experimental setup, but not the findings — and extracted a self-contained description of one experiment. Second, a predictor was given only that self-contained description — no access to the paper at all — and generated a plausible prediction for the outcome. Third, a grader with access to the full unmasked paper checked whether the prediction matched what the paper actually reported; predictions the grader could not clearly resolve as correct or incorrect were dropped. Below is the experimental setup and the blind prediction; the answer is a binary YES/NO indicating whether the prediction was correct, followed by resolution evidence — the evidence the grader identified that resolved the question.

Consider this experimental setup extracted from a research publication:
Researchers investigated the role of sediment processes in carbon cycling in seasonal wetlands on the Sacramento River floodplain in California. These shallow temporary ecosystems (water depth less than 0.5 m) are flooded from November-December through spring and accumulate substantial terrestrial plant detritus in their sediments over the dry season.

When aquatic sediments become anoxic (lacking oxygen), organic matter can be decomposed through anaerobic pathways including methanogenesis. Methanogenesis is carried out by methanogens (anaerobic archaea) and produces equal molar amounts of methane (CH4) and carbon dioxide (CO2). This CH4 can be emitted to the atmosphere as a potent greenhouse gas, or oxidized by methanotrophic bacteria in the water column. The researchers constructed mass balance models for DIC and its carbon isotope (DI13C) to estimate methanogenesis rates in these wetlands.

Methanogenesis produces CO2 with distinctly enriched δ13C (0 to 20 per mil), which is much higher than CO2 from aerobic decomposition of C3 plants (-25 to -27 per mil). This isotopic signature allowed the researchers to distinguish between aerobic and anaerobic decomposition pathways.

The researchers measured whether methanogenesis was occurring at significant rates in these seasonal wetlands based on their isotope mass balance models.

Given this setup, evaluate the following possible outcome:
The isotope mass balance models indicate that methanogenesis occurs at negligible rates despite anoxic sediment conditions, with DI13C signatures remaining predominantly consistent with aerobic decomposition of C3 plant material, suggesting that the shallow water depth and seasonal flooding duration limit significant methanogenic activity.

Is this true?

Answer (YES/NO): NO